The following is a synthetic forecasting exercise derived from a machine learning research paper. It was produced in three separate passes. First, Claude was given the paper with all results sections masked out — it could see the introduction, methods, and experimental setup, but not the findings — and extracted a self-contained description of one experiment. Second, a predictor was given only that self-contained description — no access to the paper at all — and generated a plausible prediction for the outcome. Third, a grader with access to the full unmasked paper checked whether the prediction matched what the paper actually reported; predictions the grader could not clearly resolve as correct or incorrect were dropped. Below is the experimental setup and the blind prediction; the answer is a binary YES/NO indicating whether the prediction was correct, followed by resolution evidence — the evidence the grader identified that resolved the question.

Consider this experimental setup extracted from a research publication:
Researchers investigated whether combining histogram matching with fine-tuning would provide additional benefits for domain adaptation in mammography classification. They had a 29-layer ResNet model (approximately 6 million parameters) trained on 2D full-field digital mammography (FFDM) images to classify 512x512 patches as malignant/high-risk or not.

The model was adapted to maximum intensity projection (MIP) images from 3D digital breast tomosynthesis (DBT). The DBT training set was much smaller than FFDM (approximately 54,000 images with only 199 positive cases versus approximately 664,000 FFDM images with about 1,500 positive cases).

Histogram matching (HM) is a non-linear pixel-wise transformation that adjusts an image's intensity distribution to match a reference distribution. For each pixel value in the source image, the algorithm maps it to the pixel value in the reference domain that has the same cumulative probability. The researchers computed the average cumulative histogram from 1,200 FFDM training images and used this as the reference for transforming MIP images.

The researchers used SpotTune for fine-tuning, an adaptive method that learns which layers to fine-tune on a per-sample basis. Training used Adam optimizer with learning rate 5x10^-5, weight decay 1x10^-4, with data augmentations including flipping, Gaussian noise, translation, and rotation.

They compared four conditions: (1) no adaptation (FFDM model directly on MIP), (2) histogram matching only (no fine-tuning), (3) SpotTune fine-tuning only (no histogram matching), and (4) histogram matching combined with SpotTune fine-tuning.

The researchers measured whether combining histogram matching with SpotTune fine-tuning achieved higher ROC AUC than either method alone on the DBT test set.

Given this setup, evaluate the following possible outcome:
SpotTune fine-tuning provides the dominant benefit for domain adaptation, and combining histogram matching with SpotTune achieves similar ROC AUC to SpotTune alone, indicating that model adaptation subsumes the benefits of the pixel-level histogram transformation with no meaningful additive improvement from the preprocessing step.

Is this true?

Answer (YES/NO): NO